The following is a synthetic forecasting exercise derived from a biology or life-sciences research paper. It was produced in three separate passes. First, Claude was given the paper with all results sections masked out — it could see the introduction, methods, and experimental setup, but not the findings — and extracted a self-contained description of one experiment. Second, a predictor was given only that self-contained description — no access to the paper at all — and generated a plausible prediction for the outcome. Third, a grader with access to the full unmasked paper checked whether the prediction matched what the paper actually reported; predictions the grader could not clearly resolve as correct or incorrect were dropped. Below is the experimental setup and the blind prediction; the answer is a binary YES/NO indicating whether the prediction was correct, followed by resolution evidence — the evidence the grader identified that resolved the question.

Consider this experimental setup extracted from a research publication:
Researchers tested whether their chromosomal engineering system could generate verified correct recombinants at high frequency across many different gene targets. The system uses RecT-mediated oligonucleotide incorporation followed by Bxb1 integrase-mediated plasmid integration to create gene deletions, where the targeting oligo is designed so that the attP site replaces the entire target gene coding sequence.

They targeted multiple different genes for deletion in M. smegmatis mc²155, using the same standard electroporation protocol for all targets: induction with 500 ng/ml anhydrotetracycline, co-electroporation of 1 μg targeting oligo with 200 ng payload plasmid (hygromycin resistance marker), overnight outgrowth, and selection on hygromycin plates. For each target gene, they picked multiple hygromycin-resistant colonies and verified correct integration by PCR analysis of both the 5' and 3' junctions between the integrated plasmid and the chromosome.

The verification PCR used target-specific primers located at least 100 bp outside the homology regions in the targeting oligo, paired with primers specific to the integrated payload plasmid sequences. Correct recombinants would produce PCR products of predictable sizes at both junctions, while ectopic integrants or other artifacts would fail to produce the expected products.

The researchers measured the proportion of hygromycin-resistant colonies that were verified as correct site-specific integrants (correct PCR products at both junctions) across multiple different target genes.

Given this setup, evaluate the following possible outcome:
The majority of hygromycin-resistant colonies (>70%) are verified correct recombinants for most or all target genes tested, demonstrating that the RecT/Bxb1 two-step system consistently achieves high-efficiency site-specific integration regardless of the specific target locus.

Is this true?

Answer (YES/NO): YES